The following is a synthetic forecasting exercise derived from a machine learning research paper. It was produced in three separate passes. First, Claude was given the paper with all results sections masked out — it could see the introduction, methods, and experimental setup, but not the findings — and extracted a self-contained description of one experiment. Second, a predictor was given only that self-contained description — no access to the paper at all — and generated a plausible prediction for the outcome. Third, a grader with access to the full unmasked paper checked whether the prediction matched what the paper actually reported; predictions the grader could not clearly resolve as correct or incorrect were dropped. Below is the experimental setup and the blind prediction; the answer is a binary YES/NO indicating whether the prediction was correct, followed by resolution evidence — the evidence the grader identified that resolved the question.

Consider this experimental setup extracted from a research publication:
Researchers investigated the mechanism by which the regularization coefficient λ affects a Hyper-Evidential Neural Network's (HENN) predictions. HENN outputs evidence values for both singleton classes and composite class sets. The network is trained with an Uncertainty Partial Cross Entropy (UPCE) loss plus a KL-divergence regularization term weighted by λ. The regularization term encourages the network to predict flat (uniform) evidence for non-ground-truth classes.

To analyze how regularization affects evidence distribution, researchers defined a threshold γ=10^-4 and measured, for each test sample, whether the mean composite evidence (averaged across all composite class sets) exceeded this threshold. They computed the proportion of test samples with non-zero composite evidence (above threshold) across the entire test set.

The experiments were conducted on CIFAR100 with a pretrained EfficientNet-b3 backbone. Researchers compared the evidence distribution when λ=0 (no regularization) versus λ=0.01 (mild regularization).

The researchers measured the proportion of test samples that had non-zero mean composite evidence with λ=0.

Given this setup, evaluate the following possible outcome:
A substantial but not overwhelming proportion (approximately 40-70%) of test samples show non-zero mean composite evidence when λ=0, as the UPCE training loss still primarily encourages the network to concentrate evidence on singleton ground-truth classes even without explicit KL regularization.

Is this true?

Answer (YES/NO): NO